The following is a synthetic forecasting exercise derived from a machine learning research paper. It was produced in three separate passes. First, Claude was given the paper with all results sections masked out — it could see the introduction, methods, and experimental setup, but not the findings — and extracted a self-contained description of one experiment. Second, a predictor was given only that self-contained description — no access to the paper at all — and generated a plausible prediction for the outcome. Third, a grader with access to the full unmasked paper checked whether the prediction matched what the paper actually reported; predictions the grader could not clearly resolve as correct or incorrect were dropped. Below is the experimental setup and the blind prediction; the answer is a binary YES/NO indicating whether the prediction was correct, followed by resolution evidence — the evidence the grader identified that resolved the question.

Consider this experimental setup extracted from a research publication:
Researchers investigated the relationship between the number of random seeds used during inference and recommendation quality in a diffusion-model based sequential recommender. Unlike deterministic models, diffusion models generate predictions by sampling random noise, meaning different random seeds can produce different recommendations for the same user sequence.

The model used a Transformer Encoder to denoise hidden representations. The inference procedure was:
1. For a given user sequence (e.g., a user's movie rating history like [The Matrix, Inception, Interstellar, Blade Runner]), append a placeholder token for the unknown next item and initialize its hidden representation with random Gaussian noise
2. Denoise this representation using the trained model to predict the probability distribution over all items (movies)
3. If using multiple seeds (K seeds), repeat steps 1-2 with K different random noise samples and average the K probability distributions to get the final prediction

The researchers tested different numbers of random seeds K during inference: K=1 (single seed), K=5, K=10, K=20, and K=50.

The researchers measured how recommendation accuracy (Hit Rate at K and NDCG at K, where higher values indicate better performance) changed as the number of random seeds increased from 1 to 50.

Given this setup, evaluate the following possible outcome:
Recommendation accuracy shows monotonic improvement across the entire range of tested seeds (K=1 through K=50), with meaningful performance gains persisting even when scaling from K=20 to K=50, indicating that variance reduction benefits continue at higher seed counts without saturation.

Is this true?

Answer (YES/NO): NO